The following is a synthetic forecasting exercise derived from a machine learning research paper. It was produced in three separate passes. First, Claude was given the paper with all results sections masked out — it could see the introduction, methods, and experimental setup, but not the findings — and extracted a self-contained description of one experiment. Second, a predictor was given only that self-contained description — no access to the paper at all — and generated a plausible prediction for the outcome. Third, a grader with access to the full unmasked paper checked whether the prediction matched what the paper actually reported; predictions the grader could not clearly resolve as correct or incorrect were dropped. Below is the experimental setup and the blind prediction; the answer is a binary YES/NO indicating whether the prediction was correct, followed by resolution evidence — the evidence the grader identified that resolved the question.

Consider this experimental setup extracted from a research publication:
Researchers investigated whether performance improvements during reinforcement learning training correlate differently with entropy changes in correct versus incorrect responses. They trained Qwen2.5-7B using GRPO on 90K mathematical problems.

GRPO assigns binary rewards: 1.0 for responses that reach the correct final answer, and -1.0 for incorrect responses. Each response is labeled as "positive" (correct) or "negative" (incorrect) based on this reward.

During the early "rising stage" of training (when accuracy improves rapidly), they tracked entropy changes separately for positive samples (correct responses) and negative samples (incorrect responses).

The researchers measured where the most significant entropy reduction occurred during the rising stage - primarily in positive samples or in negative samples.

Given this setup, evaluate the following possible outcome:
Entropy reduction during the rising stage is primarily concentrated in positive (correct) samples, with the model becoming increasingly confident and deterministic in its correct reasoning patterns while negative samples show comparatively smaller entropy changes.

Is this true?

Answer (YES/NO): NO